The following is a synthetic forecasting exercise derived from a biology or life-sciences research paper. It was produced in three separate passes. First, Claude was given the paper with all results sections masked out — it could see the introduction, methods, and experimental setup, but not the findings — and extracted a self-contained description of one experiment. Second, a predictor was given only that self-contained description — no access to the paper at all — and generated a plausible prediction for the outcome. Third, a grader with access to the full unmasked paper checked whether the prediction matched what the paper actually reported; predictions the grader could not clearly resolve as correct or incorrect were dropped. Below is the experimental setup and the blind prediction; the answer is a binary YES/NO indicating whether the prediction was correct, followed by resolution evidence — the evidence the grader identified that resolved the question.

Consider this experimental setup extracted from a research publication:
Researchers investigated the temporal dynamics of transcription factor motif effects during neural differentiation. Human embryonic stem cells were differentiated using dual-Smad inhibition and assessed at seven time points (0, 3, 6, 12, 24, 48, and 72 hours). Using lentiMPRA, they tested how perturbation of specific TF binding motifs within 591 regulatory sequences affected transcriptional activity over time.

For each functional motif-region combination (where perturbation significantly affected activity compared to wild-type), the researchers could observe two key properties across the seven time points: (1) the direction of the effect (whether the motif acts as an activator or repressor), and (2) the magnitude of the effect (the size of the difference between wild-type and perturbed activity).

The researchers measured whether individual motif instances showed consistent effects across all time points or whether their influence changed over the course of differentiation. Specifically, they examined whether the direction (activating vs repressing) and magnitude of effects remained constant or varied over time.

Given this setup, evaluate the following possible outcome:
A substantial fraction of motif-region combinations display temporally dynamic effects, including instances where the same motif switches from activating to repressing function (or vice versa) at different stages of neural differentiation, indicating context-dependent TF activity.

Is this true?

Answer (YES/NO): NO